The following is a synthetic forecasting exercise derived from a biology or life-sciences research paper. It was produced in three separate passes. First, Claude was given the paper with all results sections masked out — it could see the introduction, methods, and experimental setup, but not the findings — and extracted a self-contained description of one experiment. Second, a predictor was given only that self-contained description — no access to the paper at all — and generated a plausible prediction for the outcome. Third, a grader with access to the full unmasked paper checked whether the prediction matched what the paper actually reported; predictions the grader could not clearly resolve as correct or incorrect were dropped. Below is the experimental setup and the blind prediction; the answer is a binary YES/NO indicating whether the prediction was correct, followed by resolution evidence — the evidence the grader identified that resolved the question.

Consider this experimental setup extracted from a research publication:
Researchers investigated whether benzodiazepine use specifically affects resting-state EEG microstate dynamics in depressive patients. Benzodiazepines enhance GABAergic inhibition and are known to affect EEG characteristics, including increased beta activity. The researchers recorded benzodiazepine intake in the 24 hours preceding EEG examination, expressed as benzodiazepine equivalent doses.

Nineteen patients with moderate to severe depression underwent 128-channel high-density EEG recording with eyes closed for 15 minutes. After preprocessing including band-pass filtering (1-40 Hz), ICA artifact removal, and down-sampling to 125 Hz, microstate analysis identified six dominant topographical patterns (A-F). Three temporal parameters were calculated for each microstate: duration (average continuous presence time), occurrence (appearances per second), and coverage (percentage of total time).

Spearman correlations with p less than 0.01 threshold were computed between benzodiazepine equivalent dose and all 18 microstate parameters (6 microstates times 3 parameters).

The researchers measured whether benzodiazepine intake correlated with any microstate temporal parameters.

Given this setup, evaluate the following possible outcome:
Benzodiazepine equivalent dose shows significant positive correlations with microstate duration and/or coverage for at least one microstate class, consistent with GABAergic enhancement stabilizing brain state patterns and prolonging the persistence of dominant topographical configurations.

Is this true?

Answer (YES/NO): NO